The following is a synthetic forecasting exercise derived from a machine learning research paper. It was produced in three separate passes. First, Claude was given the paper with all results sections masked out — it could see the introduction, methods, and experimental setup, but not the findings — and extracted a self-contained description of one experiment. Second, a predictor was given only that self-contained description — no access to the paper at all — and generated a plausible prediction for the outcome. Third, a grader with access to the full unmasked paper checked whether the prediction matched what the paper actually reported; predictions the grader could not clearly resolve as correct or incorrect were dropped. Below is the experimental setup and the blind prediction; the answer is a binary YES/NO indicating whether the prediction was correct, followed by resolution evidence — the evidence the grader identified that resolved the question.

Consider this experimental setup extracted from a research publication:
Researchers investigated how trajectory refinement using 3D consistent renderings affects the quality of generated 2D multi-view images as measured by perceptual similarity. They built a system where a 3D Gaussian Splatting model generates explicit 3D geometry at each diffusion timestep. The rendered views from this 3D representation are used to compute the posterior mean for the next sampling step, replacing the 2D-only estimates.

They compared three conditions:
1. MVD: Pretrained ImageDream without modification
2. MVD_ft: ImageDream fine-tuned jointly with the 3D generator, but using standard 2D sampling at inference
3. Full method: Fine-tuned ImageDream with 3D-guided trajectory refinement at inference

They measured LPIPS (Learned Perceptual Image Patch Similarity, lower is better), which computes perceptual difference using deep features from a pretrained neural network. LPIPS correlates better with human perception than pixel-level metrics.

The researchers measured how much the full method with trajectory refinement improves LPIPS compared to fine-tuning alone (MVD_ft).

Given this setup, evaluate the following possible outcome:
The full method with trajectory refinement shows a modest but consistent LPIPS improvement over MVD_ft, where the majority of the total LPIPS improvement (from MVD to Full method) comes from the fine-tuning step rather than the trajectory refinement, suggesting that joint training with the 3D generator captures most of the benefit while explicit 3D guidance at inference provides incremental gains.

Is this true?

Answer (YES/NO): YES